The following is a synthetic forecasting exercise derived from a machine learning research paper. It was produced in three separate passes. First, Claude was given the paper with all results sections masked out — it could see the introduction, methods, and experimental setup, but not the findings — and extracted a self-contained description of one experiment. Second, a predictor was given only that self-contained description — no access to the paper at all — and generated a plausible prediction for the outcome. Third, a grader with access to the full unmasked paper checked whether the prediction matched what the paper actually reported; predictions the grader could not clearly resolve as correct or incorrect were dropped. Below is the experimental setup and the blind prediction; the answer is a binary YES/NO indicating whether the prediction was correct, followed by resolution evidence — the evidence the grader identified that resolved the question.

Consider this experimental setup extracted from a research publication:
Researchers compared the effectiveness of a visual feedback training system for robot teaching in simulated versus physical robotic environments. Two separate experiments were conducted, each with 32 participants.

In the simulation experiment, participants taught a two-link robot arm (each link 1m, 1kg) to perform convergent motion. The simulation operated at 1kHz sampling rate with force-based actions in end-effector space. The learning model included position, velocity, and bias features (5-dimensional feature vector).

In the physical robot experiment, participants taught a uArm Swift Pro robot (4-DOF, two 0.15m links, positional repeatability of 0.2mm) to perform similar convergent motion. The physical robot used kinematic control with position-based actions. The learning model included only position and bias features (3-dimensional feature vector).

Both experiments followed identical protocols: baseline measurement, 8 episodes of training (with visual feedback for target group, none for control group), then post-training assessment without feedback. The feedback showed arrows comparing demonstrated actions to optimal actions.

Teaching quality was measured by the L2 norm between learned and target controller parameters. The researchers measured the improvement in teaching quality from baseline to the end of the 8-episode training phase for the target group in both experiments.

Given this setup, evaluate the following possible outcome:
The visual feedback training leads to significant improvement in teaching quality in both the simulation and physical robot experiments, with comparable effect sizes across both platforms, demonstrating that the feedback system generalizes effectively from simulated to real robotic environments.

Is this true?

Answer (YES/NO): NO